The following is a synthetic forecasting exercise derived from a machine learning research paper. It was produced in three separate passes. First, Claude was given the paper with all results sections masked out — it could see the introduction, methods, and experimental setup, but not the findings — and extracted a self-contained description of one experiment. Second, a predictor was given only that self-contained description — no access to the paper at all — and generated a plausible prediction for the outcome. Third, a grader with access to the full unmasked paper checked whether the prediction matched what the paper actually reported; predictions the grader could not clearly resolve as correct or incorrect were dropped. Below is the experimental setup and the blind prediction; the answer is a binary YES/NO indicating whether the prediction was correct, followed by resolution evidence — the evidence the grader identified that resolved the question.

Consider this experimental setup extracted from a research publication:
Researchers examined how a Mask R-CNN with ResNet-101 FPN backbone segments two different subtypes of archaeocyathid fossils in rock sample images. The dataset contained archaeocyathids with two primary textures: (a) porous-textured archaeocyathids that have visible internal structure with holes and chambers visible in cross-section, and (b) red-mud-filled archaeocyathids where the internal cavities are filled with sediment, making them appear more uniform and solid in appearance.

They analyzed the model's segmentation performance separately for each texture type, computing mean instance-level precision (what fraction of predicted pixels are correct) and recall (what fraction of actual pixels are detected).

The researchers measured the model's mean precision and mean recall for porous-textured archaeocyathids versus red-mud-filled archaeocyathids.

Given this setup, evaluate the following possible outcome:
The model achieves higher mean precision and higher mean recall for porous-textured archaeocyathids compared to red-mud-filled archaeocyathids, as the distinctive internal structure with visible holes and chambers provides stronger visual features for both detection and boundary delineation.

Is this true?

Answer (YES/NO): YES